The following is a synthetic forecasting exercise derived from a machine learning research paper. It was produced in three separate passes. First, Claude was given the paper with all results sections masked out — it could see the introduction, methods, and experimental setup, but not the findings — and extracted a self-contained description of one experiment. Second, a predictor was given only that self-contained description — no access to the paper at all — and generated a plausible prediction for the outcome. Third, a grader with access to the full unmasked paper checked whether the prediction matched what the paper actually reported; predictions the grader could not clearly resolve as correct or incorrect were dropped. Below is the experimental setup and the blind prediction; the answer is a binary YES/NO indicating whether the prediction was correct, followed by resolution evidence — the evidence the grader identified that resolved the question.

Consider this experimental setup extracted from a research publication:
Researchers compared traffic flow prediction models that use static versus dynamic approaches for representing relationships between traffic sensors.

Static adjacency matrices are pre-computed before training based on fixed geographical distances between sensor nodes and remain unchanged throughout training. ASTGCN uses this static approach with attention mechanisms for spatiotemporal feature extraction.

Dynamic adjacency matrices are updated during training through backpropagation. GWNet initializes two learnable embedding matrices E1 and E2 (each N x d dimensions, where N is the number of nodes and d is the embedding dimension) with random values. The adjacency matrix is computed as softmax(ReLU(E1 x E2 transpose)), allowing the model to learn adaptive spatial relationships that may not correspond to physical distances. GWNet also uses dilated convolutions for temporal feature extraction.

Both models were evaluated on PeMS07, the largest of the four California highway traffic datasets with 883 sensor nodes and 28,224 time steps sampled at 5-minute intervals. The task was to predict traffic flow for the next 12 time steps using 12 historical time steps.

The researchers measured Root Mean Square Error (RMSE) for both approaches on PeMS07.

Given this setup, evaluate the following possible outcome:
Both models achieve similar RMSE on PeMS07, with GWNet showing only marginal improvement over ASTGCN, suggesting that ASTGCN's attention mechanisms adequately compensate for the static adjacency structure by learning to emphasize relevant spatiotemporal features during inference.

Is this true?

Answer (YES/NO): NO